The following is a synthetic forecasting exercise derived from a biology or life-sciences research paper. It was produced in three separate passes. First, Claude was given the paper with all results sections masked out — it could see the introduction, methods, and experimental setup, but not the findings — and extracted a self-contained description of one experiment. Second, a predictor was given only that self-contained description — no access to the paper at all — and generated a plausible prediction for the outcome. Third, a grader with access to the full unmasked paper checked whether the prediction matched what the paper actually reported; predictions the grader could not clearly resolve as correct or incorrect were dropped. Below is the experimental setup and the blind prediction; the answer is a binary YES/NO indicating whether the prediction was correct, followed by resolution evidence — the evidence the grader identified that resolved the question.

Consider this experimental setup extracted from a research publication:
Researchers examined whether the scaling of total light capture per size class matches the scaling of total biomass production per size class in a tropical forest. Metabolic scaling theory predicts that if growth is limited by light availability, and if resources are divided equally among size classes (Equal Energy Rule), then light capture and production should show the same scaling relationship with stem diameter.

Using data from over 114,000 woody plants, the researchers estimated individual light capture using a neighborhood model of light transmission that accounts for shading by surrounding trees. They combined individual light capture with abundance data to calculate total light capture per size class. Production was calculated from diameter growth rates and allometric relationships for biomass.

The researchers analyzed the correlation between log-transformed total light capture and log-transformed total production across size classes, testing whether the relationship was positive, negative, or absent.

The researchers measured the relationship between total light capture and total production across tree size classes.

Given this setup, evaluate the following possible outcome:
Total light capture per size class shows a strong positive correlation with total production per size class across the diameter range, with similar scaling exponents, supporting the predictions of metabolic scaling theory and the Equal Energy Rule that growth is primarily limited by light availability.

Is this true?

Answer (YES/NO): YES